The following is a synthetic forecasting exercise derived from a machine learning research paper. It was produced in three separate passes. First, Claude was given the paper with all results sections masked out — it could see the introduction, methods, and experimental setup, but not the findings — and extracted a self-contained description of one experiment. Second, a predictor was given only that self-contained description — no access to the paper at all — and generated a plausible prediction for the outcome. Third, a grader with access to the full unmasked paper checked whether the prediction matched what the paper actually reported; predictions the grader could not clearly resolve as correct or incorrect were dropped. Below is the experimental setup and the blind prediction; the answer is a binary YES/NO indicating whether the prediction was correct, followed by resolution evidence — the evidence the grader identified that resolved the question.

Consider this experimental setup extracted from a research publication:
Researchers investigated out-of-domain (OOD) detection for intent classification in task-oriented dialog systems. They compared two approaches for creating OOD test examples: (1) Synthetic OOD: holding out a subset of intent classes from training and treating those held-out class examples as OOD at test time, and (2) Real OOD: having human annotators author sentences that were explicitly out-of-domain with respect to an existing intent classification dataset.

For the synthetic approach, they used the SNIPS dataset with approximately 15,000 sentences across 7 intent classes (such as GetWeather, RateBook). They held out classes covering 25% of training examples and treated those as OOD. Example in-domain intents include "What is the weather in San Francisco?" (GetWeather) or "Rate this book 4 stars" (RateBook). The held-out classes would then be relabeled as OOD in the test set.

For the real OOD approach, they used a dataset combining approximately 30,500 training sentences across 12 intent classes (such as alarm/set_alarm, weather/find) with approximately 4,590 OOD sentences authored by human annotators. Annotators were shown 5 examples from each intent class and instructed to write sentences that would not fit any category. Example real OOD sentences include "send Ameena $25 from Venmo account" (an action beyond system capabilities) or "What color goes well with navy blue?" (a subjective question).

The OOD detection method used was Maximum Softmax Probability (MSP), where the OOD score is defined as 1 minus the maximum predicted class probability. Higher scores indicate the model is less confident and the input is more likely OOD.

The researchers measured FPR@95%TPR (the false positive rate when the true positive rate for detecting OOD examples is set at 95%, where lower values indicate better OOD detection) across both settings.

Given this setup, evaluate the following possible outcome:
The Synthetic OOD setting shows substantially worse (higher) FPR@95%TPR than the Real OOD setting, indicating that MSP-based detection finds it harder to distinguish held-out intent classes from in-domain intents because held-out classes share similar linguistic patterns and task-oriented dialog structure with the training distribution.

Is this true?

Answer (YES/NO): NO